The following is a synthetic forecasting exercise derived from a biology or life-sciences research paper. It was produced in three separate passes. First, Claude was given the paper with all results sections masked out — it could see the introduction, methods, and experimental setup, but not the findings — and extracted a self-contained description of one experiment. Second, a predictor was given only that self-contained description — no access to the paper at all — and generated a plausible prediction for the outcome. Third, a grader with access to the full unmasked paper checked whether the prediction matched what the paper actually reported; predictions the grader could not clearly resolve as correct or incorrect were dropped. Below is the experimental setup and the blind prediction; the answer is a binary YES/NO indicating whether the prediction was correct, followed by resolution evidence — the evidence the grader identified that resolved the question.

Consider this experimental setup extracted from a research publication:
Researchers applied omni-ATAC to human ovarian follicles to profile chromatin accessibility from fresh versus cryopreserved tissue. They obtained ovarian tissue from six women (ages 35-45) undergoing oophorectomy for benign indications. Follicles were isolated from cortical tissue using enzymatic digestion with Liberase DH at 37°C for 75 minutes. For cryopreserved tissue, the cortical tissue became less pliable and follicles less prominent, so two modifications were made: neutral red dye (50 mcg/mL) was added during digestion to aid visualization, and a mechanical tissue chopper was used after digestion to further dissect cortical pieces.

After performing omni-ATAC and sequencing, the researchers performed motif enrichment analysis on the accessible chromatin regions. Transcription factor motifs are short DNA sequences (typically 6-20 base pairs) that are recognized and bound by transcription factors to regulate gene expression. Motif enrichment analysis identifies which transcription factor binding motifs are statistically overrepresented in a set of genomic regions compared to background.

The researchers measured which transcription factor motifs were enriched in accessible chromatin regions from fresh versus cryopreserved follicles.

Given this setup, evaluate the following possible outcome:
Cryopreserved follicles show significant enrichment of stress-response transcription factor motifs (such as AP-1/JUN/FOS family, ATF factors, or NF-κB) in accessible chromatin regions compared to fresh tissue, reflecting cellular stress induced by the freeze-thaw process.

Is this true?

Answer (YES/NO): NO